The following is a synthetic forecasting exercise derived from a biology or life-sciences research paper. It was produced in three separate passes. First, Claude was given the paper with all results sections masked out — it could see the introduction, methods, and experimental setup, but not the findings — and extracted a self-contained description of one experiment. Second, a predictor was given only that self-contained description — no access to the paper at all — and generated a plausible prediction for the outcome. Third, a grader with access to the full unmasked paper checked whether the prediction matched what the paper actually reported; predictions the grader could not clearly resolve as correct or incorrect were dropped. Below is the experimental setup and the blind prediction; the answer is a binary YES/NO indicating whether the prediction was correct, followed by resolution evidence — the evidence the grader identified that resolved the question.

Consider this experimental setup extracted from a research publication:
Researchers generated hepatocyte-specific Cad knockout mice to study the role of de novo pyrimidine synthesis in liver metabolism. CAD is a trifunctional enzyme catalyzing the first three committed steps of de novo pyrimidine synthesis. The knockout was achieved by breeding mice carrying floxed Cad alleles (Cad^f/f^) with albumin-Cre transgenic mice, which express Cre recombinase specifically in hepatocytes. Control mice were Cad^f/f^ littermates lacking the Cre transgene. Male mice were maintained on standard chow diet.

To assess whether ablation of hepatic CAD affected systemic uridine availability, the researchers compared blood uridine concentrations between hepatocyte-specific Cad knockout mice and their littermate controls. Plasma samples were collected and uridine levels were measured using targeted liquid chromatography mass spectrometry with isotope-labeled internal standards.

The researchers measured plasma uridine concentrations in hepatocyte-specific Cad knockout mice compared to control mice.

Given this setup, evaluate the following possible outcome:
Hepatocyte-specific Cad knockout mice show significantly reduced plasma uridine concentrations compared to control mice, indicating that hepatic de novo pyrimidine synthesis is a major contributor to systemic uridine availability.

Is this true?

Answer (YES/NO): NO